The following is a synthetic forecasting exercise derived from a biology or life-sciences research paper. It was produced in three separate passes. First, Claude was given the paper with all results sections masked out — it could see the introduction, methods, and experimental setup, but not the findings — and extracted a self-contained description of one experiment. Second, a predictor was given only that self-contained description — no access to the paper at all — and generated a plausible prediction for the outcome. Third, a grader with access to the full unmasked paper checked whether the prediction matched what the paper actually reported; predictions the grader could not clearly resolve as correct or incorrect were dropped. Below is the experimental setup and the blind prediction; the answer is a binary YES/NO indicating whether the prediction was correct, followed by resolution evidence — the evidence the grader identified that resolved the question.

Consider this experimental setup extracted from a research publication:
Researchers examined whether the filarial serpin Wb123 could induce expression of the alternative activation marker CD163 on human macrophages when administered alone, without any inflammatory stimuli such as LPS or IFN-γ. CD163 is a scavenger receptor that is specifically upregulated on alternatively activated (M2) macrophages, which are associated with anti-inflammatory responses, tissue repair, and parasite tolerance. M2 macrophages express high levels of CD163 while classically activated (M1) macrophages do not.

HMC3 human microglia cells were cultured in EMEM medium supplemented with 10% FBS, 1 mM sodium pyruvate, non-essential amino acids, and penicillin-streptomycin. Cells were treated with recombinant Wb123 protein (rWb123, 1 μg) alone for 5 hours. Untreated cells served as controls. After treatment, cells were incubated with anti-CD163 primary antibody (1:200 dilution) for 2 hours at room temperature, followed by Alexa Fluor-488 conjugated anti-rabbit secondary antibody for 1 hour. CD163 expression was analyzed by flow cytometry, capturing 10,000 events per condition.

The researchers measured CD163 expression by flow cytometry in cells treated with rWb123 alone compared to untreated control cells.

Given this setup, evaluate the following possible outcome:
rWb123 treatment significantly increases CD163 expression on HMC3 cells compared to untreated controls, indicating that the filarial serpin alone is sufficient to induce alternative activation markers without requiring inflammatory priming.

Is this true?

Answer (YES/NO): YES